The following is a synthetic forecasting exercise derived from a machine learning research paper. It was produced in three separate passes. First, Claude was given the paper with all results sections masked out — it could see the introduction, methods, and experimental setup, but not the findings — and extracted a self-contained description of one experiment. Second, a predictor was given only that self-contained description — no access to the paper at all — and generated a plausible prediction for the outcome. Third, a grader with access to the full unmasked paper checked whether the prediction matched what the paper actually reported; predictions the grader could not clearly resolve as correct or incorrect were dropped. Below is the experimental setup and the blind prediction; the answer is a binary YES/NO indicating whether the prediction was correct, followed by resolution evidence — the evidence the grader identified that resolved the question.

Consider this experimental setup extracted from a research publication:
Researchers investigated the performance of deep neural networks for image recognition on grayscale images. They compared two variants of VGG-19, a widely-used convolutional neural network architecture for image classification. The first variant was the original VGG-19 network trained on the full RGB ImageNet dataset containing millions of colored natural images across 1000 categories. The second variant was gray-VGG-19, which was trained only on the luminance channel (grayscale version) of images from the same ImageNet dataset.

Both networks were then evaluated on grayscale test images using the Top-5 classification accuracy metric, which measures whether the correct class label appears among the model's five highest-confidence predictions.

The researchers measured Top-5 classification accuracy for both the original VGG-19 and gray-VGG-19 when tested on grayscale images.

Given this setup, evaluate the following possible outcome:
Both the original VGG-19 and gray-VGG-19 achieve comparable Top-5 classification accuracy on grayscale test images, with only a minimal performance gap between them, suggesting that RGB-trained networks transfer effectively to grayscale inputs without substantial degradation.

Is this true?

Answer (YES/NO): NO